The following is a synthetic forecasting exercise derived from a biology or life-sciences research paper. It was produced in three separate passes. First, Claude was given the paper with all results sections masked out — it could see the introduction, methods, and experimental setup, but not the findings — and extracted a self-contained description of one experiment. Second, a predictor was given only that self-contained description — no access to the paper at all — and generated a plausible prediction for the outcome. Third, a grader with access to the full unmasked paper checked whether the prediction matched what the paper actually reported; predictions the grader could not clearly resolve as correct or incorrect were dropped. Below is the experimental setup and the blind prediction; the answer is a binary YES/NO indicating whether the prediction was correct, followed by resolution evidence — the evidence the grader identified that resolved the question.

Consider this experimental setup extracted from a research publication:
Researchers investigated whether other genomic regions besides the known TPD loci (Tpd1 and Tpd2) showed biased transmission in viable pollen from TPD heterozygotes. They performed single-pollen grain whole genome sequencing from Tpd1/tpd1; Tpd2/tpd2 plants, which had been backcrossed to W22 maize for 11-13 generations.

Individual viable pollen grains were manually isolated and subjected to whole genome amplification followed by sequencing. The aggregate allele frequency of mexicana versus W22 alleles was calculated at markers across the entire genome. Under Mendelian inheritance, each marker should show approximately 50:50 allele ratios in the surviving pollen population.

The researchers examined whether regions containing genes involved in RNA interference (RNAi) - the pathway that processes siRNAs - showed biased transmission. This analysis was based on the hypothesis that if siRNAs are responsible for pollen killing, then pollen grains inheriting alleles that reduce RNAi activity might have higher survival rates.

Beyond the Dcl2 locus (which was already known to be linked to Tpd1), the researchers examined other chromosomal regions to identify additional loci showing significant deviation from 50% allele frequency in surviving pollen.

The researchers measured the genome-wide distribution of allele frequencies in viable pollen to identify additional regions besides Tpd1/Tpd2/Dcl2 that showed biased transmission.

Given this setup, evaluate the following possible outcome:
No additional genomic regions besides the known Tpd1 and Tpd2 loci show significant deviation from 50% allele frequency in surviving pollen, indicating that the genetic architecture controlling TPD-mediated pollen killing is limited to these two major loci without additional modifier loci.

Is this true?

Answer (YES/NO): NO